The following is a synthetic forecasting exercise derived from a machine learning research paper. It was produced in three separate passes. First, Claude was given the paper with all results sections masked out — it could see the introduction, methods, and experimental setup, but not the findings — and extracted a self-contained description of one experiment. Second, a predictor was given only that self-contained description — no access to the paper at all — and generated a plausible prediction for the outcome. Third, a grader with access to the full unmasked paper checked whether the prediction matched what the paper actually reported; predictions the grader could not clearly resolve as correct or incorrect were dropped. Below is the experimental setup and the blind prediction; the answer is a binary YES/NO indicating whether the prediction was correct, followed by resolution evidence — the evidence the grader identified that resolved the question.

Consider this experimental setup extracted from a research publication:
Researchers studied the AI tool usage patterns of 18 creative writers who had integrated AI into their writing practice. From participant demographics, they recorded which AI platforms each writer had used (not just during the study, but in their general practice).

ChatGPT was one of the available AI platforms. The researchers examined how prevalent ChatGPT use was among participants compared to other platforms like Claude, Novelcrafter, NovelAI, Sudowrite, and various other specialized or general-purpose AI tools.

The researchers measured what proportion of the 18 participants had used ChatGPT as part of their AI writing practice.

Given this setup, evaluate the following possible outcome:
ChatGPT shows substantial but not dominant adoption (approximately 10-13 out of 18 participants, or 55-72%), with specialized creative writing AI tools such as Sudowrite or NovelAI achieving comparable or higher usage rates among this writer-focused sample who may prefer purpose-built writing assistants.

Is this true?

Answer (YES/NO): NO